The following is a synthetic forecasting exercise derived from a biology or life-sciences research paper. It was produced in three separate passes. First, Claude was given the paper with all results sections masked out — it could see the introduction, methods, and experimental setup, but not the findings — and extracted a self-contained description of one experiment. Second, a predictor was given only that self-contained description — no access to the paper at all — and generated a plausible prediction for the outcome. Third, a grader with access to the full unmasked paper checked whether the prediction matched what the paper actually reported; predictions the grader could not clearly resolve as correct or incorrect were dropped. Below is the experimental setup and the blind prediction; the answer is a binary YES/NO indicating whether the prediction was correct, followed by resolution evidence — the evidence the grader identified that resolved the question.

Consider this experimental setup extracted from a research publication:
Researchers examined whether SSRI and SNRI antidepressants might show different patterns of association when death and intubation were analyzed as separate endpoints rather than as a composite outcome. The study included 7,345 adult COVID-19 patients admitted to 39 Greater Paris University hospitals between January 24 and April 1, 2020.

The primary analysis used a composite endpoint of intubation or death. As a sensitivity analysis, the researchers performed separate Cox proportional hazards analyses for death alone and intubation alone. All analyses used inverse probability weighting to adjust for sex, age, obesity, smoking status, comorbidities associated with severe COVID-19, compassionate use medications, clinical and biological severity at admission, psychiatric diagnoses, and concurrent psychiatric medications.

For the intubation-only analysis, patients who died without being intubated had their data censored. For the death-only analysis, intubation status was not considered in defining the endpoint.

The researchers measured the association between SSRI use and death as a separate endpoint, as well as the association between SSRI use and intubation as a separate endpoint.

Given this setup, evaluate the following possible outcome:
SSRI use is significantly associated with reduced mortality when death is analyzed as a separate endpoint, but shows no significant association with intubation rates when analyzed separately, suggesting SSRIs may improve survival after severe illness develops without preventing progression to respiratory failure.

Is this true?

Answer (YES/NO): NO